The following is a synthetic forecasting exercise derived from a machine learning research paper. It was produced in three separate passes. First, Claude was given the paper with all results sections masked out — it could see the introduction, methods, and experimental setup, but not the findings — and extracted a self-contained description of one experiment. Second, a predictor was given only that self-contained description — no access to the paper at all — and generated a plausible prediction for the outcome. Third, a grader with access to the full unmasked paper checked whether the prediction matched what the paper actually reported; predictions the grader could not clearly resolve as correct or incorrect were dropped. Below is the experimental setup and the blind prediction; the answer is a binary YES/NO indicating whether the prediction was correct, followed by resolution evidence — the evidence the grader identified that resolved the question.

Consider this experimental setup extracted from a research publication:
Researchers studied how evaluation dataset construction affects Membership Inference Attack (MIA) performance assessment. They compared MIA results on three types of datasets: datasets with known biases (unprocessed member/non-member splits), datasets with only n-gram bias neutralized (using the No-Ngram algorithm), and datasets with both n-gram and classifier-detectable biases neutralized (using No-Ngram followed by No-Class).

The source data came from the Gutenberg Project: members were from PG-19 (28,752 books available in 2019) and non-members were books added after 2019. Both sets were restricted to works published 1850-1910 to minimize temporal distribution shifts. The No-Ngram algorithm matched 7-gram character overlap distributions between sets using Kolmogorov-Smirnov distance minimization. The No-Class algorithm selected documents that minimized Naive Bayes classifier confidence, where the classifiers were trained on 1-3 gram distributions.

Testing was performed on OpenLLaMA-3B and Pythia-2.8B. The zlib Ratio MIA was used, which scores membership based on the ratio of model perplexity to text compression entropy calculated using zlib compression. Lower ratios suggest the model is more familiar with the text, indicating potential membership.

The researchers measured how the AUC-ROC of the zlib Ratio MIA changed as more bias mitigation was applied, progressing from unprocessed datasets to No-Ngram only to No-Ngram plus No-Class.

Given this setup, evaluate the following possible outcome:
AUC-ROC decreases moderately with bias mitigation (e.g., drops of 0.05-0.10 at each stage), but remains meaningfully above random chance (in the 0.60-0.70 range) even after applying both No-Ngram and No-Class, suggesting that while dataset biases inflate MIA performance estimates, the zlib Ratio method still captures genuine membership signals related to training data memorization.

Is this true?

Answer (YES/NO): NO